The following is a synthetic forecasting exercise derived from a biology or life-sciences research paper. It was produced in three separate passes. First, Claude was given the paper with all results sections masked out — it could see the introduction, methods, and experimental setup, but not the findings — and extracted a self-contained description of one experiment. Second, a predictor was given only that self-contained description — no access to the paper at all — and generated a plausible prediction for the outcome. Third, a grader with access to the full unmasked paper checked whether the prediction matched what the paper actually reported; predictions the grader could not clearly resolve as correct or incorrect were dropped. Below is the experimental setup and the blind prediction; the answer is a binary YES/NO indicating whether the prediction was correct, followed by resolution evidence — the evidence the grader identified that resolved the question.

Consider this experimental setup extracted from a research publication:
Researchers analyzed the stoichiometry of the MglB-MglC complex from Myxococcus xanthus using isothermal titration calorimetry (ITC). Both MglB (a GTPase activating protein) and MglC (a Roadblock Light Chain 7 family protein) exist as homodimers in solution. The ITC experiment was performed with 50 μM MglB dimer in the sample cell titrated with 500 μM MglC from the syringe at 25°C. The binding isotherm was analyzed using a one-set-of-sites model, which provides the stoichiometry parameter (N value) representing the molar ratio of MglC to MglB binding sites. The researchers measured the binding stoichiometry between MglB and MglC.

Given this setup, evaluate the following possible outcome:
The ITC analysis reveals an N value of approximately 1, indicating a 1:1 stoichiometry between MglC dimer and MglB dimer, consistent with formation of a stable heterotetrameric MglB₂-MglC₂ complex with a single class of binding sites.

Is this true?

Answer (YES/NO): NO